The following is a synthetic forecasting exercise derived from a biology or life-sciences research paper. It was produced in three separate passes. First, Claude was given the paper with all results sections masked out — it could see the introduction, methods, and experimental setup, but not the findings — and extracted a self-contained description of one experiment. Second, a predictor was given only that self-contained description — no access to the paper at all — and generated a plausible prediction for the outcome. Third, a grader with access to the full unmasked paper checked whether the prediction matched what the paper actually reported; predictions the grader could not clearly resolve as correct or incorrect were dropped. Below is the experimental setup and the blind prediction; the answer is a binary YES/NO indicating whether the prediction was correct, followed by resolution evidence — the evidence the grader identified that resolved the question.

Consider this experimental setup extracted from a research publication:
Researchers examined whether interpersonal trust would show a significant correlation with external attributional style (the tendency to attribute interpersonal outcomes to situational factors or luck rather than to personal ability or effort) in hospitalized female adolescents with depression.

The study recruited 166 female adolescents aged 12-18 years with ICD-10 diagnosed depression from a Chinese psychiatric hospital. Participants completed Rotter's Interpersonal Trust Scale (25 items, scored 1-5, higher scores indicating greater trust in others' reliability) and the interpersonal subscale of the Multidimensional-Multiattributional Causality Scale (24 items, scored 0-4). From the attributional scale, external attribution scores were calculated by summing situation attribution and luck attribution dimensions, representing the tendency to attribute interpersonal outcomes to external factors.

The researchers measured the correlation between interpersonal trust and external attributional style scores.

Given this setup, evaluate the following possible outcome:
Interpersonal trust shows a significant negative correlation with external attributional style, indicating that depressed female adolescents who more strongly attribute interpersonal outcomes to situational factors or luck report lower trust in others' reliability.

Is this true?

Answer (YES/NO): YES